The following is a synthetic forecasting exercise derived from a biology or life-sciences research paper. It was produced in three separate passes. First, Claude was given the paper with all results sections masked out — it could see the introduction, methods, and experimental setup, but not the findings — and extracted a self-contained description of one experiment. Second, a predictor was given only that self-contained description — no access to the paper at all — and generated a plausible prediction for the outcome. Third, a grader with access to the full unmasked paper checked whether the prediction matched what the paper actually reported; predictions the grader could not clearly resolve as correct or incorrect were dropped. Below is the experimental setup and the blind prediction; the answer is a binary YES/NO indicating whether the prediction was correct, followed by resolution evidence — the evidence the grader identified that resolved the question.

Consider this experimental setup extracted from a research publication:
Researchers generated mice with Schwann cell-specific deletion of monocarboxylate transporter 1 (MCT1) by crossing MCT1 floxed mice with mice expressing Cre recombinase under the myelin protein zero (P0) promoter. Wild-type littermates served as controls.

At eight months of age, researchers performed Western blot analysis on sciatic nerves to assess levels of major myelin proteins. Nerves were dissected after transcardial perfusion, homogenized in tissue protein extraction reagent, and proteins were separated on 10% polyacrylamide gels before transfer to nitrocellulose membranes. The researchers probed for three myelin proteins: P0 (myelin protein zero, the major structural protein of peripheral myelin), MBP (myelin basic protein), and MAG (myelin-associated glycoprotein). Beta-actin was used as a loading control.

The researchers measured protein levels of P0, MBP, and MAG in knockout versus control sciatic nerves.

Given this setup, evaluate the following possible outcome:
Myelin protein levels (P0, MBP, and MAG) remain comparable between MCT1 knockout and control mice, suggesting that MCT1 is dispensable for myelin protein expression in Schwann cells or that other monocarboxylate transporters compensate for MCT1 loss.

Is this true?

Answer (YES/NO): NO